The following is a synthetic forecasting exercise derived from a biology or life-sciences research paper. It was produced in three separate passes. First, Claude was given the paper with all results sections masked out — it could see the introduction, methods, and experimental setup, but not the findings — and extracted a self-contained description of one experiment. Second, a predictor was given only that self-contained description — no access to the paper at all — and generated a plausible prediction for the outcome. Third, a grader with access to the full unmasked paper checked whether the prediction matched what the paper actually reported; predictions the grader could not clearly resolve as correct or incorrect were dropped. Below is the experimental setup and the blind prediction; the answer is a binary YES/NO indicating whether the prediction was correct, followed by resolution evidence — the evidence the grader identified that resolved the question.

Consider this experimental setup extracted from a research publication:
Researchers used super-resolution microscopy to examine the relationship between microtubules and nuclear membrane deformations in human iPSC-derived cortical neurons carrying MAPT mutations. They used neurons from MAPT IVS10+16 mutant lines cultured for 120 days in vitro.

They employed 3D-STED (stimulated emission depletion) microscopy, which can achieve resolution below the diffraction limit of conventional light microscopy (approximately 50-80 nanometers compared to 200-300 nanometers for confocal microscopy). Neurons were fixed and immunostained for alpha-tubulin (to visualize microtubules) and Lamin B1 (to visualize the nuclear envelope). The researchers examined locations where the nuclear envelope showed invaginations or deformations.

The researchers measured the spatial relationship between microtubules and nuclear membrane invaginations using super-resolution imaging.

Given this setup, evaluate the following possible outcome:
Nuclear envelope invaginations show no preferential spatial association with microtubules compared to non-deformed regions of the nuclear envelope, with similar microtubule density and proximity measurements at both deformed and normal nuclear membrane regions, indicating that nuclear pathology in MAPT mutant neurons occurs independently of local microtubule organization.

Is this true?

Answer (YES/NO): NO